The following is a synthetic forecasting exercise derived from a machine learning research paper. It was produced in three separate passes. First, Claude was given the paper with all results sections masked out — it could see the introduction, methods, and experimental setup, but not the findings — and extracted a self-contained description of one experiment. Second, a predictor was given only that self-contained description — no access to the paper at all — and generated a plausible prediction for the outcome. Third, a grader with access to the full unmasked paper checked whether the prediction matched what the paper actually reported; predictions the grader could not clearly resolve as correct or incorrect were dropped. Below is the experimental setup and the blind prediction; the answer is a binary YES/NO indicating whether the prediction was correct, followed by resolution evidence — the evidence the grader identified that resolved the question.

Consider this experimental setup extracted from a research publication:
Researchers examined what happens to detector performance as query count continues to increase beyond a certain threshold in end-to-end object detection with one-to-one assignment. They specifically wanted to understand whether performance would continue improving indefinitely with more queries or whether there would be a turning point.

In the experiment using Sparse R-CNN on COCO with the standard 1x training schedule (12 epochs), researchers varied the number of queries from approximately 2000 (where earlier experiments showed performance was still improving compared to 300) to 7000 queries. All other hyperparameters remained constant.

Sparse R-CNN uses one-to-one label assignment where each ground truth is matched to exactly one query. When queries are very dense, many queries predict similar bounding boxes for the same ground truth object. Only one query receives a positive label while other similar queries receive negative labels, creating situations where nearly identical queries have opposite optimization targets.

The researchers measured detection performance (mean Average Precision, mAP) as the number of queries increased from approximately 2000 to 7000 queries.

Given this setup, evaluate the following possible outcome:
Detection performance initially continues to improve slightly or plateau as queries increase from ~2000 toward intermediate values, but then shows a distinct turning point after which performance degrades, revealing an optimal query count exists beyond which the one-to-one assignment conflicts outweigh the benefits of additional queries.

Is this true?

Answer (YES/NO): YES